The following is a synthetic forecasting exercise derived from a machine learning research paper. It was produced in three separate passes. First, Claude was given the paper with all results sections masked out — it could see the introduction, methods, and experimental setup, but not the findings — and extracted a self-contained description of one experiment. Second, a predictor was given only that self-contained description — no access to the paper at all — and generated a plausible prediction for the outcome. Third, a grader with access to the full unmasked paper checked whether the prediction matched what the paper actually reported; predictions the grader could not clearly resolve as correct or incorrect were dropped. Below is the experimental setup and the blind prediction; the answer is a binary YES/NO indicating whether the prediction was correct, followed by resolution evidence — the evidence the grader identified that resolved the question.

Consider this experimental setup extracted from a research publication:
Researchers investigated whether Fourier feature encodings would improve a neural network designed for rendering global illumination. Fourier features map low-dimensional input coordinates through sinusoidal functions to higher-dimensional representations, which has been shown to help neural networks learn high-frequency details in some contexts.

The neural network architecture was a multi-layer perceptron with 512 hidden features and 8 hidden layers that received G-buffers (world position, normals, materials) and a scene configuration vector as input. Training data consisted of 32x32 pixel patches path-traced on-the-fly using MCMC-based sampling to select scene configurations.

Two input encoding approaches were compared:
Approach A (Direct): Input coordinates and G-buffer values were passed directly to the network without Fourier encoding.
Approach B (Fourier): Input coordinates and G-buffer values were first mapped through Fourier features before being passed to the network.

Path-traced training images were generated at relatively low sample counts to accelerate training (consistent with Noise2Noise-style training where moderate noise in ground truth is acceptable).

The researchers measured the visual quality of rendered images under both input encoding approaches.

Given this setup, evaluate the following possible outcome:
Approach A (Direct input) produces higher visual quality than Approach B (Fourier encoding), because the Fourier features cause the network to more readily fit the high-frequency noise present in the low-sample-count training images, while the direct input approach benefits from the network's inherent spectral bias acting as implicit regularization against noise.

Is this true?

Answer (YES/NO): YES